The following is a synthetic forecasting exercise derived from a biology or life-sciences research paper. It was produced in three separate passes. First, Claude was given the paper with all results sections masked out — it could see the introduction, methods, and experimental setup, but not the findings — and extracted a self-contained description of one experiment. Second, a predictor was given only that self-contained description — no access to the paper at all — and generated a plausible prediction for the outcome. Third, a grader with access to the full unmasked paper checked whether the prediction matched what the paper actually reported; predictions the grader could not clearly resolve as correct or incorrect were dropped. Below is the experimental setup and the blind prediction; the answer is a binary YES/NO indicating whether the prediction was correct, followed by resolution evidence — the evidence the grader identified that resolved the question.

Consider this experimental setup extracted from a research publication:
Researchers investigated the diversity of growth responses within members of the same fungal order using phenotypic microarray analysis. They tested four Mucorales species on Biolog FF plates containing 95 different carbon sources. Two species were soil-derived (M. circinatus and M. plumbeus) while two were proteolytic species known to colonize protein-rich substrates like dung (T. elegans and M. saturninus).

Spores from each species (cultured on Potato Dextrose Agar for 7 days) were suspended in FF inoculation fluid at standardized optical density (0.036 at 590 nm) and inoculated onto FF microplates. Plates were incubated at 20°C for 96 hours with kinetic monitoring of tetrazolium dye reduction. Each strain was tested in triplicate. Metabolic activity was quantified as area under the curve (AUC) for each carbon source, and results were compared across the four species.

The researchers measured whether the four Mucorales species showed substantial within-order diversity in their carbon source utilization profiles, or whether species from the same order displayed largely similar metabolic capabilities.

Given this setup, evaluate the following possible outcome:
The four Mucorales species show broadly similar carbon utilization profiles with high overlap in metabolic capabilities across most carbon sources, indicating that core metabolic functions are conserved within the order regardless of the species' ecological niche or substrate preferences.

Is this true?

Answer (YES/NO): NO